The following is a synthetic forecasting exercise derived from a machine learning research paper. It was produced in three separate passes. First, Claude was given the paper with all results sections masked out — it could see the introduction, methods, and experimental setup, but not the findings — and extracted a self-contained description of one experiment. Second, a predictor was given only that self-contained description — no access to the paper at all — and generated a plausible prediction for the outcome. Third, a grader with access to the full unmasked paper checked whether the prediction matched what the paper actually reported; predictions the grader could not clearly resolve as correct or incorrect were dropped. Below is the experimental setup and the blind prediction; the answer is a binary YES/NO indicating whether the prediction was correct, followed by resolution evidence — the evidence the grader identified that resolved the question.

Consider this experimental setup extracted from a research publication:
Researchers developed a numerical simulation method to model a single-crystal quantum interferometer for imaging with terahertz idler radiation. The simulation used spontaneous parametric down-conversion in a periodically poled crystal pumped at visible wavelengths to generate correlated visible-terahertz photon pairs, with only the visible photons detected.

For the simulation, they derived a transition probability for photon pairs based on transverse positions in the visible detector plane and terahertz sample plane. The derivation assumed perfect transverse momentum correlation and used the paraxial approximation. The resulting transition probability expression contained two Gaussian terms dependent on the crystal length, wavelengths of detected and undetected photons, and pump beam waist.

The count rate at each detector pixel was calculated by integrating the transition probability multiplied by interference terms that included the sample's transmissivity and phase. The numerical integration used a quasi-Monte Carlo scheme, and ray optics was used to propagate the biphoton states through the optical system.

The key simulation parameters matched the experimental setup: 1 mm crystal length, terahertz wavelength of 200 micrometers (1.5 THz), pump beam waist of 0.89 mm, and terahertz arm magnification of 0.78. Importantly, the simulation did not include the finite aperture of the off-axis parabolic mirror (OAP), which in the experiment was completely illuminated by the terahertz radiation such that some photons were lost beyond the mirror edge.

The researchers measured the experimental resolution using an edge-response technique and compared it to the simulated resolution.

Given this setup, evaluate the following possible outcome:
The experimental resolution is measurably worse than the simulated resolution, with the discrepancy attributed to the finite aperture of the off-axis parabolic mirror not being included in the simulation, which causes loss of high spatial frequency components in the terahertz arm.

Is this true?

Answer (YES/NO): YES